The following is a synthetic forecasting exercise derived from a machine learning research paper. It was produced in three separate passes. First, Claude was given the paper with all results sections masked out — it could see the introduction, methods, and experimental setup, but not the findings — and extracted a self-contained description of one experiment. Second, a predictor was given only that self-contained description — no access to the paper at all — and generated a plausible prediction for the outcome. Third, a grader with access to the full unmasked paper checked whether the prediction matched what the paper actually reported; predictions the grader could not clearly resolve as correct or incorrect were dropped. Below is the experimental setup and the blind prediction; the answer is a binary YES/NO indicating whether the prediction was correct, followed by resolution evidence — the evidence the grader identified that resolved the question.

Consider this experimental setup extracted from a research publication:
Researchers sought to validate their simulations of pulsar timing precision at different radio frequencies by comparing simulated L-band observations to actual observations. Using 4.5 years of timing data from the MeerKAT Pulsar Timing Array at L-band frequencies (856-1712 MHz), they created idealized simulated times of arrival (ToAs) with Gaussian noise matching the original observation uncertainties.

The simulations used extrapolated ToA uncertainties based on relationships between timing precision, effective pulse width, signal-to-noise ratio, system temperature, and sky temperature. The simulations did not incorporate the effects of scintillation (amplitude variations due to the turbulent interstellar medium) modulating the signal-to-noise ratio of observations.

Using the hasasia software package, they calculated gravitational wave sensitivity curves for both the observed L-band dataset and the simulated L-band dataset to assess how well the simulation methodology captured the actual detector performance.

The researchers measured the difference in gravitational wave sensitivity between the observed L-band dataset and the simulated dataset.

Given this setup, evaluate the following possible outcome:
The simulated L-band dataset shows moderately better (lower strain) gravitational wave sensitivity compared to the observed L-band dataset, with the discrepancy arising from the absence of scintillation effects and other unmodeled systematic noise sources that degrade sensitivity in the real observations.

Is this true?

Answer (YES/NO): NO